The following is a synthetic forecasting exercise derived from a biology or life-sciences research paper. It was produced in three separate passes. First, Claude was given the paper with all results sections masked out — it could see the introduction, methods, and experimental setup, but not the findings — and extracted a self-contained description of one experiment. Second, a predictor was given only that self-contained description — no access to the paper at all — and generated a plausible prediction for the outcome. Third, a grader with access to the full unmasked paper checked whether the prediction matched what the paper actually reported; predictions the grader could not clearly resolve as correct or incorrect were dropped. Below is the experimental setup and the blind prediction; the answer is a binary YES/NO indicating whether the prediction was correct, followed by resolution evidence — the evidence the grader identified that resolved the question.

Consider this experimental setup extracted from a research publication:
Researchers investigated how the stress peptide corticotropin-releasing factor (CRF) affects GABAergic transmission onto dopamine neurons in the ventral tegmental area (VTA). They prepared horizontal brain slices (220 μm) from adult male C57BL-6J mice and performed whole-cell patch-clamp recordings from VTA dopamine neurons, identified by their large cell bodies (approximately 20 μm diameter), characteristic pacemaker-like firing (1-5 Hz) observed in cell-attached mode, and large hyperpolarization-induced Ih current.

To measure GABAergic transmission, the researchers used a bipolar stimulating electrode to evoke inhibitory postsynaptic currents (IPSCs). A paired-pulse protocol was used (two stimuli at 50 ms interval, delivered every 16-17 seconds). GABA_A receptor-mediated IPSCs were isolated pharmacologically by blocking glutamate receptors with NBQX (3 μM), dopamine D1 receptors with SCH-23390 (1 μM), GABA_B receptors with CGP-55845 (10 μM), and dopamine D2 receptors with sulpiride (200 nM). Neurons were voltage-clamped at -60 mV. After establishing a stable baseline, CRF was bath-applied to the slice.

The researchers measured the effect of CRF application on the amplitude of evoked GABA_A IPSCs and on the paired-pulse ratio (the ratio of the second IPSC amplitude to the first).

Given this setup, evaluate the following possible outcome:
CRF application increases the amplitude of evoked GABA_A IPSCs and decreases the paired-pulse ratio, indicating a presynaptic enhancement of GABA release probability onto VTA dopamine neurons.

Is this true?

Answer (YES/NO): YES